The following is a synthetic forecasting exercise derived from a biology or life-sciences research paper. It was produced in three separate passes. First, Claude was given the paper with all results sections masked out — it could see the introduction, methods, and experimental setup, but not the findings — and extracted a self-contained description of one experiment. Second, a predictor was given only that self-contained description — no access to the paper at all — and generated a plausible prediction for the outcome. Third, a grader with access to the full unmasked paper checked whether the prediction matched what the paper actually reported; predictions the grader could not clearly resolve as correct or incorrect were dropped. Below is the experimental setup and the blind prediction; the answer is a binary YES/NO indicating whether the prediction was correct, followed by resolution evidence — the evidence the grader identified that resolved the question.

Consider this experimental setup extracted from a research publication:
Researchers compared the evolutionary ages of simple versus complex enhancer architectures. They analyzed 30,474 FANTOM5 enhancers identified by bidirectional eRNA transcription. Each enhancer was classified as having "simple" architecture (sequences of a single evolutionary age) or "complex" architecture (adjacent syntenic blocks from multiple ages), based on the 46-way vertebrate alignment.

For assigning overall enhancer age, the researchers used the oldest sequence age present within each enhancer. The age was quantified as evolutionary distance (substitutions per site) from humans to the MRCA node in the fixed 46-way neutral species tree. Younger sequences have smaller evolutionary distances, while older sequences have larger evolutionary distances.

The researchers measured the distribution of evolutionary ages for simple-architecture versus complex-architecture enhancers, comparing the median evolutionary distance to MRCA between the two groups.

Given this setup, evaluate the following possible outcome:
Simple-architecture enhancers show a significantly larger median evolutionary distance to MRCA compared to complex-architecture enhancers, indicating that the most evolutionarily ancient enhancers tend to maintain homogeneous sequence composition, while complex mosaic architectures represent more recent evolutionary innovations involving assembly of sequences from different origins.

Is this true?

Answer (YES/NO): NO